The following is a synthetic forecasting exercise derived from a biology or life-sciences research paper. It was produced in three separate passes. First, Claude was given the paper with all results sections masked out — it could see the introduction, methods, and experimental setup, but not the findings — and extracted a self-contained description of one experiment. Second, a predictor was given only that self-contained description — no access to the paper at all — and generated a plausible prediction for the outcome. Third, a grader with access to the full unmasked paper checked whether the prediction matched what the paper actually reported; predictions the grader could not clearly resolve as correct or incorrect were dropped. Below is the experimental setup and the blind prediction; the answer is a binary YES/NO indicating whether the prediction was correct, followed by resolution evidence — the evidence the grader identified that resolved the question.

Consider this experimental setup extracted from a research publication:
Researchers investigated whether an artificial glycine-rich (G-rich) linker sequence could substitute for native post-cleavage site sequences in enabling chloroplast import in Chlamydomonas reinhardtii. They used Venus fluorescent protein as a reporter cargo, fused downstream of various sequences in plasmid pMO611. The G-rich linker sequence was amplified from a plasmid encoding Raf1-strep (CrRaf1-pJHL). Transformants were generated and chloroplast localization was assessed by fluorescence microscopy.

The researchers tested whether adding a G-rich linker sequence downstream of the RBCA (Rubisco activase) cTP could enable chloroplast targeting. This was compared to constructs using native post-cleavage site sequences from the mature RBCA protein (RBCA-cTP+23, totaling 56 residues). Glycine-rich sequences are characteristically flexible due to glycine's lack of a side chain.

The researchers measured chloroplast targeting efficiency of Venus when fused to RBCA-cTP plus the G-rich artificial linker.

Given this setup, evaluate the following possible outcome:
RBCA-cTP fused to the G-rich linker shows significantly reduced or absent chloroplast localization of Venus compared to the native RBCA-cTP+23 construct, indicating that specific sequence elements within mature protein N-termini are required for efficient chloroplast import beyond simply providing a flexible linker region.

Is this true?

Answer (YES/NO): YES